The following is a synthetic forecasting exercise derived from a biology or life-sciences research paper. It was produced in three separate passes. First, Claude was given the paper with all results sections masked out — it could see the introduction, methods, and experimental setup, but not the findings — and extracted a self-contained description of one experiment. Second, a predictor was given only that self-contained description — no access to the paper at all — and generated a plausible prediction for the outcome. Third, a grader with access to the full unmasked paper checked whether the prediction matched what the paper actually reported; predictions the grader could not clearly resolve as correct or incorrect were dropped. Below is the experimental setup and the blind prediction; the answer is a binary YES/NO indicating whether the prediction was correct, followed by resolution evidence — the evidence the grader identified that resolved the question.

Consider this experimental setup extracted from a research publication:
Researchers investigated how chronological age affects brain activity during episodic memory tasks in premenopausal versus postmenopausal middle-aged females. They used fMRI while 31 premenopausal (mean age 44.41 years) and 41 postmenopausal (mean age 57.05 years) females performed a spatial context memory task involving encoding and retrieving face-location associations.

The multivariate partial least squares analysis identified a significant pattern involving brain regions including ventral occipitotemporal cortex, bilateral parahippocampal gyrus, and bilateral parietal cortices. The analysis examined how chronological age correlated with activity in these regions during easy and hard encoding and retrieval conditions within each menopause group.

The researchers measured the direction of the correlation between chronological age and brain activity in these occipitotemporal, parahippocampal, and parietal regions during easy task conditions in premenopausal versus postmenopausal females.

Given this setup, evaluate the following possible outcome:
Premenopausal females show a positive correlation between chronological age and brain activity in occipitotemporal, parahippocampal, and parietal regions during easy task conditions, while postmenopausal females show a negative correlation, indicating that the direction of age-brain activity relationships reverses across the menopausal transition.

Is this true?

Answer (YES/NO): YES